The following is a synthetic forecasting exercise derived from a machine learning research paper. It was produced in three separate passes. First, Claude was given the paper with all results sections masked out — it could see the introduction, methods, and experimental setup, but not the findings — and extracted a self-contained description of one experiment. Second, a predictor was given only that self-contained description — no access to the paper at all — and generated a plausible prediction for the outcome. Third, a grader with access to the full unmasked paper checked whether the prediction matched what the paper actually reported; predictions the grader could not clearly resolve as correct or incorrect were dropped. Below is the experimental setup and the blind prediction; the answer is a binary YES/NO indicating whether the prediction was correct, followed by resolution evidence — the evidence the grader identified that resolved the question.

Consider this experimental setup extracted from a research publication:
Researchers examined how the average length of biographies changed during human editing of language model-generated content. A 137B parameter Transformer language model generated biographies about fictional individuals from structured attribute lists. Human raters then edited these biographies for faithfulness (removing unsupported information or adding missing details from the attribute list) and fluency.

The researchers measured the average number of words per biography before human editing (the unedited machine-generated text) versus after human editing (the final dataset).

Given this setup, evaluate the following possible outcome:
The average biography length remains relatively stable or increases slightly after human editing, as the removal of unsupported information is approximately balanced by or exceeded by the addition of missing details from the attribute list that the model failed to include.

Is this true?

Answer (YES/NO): NO